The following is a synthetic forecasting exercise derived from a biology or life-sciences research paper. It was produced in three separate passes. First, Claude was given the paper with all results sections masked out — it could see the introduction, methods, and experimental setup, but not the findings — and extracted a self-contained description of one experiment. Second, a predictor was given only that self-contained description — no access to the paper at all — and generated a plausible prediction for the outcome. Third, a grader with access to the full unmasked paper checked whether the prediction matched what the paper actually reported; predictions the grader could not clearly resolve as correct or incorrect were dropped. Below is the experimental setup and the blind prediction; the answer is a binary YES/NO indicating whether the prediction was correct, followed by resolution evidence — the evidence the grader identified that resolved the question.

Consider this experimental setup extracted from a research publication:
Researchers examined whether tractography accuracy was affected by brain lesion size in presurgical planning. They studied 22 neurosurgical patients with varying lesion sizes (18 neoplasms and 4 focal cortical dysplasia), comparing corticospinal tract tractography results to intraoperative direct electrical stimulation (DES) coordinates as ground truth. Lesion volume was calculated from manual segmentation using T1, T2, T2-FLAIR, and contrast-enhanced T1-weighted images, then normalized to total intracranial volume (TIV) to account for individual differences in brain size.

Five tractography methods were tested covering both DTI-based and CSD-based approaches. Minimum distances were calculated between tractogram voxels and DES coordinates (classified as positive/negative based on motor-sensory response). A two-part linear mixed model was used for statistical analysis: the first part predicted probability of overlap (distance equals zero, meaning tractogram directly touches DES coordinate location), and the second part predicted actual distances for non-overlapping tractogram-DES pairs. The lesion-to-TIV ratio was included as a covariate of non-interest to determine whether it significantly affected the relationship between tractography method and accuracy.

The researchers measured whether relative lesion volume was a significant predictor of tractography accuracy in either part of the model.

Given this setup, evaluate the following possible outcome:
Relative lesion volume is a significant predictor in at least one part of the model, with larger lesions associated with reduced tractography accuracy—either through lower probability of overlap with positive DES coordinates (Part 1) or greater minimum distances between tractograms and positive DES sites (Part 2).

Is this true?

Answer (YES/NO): NO